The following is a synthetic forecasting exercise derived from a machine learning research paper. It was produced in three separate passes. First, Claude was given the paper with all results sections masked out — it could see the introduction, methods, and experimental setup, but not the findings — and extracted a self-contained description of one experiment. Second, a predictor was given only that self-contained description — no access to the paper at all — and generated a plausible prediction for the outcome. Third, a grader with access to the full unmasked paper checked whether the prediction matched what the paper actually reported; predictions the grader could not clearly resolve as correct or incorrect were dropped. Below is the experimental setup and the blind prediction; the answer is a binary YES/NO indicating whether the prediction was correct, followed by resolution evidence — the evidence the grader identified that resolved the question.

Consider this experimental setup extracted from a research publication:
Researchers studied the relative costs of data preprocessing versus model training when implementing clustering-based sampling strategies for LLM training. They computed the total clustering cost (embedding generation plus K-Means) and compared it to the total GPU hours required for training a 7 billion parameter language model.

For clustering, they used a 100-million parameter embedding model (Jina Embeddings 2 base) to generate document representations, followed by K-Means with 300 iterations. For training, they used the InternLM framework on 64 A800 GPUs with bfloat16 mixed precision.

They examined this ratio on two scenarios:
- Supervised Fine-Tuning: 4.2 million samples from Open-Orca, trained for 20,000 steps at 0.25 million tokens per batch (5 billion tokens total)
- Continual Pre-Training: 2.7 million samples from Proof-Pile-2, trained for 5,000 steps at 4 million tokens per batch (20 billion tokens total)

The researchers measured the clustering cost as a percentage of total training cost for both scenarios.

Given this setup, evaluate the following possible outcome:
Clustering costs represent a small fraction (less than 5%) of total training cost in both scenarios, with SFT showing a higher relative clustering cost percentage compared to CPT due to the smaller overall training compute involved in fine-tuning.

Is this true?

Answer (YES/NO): YES